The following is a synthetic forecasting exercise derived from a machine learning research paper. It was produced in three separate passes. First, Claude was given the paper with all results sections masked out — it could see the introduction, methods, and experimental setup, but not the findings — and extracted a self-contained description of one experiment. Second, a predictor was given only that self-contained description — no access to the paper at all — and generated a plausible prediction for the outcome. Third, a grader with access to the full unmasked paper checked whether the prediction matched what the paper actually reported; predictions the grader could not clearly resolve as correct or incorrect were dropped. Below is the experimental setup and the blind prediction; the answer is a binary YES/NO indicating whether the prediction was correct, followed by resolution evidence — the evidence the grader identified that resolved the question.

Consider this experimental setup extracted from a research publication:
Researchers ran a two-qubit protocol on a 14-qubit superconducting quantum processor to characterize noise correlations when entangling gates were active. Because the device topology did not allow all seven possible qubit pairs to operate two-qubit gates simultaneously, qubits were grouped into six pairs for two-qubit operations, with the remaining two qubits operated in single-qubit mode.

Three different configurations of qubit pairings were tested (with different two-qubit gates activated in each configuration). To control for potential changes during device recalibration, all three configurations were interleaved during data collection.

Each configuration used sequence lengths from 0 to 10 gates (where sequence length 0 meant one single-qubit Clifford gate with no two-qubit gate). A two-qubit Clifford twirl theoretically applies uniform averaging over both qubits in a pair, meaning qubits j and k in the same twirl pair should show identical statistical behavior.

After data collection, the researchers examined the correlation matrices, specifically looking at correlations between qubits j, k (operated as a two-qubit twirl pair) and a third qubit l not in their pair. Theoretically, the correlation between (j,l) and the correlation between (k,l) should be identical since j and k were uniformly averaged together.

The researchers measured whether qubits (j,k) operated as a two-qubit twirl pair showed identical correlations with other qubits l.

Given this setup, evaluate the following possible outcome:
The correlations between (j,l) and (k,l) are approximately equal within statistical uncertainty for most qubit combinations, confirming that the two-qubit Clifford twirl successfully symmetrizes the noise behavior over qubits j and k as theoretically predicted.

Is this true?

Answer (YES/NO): NO